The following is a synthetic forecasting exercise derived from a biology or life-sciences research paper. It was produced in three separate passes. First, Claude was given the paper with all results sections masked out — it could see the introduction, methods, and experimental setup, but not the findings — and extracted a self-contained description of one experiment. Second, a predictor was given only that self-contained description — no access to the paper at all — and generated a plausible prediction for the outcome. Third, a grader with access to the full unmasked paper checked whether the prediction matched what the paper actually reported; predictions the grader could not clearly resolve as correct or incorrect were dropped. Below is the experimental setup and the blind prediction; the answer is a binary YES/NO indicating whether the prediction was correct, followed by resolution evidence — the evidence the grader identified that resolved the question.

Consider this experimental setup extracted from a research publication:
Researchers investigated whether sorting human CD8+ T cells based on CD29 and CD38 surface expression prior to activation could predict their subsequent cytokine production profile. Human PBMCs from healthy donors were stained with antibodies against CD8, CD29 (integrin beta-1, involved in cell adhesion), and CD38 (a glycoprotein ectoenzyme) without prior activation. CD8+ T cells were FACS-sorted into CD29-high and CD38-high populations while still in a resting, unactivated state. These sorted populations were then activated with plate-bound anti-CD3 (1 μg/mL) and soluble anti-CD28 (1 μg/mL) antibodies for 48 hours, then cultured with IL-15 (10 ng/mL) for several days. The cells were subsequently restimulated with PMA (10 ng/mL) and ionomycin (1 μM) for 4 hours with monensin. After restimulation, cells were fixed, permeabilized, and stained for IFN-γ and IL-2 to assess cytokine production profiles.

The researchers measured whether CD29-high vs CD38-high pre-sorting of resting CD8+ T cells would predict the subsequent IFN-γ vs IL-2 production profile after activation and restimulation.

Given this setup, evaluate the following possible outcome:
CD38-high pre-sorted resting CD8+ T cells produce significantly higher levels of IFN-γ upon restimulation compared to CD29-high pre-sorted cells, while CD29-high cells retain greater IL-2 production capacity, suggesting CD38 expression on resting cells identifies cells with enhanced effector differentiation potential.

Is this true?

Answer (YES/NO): NO